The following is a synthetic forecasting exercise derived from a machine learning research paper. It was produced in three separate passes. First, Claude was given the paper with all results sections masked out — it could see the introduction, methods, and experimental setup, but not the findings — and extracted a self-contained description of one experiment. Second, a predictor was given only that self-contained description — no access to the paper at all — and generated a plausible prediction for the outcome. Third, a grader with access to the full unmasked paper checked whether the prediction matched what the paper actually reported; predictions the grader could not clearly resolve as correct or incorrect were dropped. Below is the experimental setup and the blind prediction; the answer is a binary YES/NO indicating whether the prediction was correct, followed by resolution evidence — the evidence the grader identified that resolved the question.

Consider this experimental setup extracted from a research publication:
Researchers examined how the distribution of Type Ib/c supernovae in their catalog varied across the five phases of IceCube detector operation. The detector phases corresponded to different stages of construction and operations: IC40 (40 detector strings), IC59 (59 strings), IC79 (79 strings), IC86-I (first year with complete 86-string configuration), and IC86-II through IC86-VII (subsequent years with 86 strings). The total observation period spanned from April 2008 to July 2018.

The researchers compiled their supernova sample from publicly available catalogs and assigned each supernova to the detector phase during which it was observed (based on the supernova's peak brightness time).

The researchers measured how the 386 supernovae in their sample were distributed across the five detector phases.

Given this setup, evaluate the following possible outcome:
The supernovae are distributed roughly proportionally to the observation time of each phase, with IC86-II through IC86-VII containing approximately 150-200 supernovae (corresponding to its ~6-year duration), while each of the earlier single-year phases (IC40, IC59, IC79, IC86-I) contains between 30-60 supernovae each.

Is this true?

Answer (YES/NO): NO